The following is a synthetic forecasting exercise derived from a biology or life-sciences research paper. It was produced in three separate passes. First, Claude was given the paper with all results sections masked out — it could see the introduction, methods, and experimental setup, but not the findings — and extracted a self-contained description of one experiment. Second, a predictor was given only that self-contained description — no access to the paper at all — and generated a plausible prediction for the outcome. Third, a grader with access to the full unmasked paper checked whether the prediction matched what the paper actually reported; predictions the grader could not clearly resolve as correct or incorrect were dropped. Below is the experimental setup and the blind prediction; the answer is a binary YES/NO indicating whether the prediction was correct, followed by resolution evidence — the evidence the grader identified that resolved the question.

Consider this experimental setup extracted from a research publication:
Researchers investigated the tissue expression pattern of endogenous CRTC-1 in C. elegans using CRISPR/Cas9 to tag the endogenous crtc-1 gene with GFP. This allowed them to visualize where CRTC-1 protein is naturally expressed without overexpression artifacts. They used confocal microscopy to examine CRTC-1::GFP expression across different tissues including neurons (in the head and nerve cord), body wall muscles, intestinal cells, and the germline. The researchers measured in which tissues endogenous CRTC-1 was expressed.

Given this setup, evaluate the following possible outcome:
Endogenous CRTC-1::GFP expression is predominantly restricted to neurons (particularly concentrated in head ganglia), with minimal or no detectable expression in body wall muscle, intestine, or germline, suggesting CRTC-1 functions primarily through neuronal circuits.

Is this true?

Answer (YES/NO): NO